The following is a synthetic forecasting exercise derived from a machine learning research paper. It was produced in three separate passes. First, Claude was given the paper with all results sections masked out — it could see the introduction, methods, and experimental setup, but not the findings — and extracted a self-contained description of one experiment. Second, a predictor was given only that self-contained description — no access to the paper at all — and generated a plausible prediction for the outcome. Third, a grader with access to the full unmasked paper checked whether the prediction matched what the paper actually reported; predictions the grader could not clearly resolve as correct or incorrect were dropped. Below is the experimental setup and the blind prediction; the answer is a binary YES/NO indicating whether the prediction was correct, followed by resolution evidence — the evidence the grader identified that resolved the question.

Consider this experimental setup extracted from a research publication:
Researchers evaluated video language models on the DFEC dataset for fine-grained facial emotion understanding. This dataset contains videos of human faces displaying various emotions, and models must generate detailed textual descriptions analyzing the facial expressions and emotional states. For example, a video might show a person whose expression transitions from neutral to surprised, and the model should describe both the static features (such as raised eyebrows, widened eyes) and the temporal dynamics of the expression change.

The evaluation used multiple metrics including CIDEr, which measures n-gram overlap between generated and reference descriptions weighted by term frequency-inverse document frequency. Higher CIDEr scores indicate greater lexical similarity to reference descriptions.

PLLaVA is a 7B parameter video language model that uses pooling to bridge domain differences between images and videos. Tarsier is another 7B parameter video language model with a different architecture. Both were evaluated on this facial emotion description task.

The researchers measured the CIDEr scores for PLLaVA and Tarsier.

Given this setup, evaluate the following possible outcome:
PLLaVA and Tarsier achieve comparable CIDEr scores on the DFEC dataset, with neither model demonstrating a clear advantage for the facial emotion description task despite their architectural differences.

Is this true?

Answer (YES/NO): NO